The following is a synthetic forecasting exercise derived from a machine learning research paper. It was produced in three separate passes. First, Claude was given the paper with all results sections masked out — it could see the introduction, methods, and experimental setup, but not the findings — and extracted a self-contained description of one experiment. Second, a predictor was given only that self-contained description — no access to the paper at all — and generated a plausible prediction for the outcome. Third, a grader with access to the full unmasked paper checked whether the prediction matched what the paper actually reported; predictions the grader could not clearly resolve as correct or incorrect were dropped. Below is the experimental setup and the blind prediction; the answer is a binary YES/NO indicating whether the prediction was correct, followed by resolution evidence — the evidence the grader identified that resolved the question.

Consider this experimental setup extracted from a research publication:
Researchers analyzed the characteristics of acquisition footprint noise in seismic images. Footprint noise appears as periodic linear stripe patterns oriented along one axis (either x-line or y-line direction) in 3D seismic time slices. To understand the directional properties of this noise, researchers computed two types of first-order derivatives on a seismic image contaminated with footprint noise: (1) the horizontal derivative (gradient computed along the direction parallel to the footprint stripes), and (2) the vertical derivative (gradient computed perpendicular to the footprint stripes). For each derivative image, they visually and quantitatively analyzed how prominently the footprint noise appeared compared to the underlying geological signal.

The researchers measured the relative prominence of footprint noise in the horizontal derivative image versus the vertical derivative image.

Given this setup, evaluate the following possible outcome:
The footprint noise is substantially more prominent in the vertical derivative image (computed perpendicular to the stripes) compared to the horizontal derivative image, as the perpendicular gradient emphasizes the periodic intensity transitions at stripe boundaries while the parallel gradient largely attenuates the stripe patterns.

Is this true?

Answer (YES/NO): YES